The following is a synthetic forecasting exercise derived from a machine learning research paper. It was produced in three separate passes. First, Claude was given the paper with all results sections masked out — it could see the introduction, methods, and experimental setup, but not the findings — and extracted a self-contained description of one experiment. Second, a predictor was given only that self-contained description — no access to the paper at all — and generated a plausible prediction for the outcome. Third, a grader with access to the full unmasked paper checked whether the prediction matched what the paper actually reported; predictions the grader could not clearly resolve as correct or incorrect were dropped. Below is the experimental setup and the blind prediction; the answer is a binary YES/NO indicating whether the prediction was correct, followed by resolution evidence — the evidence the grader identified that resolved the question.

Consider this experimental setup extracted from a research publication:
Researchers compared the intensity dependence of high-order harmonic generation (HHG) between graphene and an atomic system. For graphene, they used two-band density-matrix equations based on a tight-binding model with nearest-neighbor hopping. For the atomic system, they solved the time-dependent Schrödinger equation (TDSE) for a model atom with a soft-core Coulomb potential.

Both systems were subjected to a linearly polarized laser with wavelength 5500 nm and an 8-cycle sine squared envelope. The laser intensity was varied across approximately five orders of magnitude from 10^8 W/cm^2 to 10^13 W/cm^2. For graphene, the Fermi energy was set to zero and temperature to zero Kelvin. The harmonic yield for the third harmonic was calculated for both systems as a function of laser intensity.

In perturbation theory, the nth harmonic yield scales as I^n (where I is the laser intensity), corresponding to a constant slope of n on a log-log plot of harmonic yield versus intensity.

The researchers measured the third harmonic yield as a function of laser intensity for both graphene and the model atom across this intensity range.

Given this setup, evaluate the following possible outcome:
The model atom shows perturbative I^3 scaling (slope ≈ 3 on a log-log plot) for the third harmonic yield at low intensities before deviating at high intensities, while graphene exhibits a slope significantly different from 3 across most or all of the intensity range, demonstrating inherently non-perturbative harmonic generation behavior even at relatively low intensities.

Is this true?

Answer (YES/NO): NO